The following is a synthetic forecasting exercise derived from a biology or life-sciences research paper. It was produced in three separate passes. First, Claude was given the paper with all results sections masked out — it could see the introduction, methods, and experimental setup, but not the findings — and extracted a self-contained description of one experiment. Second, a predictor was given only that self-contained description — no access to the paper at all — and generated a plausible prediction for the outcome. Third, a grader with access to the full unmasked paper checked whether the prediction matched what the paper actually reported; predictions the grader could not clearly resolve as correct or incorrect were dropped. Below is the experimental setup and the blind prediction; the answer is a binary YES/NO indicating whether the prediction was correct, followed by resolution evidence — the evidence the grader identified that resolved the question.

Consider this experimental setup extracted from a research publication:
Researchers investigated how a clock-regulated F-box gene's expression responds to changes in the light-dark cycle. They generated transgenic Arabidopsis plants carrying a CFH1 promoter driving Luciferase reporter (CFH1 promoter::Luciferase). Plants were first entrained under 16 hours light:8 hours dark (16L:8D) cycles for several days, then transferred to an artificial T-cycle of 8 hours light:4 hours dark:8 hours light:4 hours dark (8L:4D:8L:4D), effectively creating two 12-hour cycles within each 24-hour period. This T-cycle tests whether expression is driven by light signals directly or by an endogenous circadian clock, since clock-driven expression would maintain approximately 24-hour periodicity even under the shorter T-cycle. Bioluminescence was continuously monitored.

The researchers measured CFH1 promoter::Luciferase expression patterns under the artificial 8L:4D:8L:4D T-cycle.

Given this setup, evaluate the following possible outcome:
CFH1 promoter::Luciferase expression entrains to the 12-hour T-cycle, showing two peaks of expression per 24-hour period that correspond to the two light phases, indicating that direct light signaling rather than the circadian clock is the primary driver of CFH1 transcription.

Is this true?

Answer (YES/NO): NO